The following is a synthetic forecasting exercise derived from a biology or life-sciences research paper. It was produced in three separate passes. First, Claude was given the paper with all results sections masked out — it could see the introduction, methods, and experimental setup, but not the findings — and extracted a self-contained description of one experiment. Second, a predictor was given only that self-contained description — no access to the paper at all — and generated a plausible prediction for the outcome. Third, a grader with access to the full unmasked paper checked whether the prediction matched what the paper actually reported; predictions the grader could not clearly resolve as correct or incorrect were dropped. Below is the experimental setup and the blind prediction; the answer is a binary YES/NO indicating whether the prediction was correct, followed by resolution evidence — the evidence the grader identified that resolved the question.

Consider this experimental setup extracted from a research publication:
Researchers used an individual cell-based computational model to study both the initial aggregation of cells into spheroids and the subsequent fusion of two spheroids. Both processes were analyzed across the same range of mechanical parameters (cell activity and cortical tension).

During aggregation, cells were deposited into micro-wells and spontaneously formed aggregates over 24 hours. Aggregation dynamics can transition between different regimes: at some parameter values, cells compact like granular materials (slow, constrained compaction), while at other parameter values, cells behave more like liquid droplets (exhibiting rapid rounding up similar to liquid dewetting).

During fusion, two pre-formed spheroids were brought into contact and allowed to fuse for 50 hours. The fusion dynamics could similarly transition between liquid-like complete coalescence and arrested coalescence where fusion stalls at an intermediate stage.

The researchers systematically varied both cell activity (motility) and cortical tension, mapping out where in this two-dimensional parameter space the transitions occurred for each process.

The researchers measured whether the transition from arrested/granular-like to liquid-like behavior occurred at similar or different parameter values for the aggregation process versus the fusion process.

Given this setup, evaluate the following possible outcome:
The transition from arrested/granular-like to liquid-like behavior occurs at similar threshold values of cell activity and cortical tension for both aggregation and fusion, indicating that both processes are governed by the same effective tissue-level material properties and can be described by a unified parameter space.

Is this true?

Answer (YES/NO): NO